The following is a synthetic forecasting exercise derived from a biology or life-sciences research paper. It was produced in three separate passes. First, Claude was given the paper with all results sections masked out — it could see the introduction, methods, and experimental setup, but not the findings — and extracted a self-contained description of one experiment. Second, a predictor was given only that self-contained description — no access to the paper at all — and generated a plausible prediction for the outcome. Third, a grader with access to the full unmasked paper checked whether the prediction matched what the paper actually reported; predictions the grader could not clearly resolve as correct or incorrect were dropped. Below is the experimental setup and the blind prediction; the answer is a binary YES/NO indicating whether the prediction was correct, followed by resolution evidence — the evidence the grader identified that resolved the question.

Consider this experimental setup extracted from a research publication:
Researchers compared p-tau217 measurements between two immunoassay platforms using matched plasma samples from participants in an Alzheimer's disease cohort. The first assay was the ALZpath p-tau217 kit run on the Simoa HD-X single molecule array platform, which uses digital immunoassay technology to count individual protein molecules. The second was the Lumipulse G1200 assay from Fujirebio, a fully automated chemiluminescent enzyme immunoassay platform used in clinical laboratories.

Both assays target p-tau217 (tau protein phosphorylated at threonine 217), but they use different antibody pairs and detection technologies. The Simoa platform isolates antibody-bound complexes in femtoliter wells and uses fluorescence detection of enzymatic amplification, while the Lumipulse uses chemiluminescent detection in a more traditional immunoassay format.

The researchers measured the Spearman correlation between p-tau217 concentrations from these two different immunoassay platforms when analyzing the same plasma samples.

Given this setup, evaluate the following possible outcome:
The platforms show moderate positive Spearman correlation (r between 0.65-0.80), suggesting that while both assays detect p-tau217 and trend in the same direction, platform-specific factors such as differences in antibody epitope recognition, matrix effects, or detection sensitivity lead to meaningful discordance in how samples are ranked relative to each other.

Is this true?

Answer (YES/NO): NO